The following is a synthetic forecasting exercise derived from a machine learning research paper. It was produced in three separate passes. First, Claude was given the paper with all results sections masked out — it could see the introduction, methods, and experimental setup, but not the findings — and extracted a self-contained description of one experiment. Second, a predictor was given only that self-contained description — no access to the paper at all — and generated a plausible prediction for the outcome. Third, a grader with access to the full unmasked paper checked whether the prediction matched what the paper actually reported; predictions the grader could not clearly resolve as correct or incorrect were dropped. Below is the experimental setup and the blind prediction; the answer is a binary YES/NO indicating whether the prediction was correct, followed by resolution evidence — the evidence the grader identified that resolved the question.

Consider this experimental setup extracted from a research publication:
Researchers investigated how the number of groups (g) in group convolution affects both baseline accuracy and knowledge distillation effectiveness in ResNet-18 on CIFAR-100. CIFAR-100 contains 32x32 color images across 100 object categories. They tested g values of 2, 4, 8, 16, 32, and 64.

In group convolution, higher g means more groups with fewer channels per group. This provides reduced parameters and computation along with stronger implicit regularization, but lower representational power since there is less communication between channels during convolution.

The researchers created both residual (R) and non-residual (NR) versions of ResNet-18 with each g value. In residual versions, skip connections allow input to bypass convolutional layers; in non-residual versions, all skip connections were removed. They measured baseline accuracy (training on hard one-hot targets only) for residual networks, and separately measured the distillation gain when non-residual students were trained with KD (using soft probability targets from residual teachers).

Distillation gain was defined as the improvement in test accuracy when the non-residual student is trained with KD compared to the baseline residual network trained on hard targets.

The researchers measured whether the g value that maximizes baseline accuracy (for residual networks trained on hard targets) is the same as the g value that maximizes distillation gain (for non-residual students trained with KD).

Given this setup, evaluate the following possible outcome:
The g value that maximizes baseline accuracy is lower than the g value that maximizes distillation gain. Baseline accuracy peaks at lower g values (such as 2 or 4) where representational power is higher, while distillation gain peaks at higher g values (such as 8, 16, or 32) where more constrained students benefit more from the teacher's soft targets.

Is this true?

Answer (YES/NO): YES